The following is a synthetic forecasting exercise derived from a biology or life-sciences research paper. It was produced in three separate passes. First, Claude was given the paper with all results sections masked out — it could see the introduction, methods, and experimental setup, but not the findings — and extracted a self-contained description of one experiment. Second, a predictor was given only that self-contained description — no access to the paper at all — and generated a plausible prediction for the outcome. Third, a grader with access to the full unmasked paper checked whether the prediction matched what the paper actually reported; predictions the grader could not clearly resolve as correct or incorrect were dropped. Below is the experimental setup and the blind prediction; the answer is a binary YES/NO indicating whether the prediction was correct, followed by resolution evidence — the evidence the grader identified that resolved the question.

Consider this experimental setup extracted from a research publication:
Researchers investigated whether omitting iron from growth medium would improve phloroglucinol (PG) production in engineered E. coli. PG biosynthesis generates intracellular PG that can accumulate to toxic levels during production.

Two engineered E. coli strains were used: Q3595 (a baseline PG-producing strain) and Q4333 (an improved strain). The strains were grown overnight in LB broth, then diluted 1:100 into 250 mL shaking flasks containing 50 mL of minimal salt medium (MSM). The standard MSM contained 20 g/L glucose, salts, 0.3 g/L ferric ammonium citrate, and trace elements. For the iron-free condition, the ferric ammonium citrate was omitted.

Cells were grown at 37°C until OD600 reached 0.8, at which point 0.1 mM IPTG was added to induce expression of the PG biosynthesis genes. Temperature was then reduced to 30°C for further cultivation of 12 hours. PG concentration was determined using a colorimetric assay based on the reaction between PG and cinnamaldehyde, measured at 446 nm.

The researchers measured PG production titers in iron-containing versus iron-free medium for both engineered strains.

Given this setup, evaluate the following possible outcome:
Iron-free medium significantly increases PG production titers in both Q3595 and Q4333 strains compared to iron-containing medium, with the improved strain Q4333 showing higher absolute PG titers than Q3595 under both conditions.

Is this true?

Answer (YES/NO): NO